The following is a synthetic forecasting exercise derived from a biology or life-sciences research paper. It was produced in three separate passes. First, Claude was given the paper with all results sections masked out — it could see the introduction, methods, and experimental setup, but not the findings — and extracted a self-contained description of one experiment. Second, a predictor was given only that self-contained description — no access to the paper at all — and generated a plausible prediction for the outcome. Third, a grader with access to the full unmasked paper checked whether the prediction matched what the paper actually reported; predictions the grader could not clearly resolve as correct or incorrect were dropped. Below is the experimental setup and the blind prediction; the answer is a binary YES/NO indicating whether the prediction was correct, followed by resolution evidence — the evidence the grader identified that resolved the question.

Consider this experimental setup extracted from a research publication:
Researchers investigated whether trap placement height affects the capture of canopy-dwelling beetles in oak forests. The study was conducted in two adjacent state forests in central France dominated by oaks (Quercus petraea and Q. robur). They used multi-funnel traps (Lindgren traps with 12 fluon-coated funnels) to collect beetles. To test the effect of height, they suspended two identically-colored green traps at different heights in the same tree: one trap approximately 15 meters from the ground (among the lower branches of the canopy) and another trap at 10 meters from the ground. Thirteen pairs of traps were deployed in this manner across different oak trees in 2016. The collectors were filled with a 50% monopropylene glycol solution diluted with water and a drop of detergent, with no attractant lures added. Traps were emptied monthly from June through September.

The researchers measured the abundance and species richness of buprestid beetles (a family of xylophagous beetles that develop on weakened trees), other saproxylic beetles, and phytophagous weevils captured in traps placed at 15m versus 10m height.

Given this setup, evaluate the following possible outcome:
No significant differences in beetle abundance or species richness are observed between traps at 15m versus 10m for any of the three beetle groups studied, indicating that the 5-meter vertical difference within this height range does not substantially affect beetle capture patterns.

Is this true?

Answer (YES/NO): NO